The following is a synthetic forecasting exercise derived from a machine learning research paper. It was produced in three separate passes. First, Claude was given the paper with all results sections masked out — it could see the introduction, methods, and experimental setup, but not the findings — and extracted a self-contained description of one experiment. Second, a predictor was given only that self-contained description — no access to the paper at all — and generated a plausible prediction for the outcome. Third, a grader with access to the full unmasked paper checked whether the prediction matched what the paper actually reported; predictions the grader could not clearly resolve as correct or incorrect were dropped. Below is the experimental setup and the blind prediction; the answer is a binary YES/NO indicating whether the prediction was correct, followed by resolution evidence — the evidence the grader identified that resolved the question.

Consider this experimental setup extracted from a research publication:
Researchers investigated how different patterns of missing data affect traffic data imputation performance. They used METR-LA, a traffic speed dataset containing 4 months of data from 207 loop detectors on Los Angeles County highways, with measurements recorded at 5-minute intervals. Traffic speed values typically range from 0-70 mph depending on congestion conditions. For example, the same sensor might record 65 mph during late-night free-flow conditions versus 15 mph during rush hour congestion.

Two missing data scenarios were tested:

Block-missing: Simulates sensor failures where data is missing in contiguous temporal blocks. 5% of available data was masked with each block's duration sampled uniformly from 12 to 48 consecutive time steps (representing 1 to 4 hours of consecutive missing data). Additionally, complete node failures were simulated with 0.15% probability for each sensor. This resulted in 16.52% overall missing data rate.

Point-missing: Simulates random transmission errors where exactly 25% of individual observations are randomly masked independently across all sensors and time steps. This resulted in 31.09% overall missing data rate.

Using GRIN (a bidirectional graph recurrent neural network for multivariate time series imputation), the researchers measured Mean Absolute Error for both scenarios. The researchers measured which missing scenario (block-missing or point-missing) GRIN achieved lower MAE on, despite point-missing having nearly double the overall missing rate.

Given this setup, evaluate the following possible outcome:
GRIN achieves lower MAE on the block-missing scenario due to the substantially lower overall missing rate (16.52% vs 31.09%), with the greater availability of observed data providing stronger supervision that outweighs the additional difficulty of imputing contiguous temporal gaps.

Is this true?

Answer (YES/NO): NO